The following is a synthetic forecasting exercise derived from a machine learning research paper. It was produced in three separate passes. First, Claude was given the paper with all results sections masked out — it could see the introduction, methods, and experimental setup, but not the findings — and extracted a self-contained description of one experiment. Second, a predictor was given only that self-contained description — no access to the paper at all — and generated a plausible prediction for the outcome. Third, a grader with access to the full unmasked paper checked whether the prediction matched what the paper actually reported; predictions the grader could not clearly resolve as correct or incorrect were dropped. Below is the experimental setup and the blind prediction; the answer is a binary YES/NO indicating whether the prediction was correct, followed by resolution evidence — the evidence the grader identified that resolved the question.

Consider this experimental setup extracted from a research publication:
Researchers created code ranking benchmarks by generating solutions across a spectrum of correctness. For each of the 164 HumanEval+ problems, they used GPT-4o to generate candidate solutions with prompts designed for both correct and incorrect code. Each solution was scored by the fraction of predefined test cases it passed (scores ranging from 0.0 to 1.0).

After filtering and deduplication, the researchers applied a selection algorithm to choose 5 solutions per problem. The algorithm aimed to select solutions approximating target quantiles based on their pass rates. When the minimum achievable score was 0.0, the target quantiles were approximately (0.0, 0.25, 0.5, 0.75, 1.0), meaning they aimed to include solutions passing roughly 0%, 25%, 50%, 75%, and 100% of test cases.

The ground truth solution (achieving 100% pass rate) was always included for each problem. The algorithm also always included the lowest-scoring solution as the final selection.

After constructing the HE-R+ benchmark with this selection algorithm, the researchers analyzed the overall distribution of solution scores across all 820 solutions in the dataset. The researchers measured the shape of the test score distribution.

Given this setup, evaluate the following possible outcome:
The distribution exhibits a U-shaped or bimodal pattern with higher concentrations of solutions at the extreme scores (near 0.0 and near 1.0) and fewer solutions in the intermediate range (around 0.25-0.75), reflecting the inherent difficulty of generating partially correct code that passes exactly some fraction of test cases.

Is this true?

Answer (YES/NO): YES